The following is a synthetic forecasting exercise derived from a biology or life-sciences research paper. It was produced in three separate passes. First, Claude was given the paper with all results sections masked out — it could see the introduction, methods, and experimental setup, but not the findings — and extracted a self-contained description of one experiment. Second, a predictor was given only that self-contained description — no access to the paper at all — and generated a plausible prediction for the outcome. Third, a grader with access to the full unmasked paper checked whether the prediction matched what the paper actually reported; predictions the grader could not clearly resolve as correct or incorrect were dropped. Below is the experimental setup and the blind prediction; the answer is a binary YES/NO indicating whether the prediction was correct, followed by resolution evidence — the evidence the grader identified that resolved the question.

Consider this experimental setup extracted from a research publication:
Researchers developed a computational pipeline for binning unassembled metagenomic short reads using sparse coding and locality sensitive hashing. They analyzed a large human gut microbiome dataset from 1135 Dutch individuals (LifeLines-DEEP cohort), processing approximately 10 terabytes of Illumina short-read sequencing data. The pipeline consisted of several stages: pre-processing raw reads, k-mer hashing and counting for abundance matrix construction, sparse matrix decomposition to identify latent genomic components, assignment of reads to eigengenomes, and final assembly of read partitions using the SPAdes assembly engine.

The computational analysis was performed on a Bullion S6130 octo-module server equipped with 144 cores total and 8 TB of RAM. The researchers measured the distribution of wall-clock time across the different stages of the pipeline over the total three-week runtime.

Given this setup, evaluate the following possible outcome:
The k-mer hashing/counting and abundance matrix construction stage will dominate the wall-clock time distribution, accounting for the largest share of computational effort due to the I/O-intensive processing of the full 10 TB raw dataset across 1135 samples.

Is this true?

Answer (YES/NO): NO